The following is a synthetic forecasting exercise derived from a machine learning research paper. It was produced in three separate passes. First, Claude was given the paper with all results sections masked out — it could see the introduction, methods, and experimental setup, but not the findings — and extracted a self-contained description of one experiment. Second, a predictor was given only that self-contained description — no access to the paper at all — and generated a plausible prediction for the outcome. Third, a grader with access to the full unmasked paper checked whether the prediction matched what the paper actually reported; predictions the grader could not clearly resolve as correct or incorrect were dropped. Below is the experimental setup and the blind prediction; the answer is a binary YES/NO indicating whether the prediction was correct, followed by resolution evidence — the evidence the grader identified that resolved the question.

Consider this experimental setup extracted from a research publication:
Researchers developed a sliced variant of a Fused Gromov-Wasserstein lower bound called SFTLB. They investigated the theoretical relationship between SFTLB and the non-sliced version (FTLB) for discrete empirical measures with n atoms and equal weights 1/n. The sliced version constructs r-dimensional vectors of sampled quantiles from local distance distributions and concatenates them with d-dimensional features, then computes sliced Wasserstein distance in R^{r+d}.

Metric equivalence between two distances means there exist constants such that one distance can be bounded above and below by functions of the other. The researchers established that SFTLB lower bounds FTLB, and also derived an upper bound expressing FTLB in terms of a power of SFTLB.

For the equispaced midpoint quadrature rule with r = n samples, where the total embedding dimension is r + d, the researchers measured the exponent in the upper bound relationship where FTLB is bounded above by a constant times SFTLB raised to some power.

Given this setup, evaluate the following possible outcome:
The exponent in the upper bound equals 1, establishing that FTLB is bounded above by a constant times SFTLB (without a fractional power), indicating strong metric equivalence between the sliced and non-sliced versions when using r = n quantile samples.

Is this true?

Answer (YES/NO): NO